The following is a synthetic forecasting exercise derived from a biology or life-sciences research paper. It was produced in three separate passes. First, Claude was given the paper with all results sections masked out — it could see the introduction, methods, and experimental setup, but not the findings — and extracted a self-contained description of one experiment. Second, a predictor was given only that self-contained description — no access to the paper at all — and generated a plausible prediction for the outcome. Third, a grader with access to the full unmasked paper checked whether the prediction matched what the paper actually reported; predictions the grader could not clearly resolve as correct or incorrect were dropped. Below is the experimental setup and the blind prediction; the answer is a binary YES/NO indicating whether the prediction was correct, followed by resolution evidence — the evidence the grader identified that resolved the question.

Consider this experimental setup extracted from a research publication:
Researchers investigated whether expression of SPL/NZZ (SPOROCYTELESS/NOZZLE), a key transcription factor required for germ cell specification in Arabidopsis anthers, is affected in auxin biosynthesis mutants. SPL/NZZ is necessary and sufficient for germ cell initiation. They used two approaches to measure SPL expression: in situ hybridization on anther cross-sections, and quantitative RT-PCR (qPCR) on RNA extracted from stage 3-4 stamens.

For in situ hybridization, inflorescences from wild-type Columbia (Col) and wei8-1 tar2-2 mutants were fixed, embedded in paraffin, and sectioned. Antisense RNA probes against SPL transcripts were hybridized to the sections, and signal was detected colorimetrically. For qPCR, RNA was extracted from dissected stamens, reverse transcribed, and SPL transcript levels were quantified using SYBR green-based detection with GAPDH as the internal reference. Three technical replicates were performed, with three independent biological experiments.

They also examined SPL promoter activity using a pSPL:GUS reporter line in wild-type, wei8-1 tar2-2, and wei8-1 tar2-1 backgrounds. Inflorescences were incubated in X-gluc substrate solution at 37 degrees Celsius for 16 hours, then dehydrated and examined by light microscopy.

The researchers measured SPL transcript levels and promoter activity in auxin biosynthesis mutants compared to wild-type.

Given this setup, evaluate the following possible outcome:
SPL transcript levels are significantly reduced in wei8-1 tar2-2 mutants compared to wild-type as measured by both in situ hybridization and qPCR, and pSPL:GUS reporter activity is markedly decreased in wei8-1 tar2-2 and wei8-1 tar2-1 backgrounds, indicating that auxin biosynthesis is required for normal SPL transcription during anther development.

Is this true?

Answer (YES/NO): YES